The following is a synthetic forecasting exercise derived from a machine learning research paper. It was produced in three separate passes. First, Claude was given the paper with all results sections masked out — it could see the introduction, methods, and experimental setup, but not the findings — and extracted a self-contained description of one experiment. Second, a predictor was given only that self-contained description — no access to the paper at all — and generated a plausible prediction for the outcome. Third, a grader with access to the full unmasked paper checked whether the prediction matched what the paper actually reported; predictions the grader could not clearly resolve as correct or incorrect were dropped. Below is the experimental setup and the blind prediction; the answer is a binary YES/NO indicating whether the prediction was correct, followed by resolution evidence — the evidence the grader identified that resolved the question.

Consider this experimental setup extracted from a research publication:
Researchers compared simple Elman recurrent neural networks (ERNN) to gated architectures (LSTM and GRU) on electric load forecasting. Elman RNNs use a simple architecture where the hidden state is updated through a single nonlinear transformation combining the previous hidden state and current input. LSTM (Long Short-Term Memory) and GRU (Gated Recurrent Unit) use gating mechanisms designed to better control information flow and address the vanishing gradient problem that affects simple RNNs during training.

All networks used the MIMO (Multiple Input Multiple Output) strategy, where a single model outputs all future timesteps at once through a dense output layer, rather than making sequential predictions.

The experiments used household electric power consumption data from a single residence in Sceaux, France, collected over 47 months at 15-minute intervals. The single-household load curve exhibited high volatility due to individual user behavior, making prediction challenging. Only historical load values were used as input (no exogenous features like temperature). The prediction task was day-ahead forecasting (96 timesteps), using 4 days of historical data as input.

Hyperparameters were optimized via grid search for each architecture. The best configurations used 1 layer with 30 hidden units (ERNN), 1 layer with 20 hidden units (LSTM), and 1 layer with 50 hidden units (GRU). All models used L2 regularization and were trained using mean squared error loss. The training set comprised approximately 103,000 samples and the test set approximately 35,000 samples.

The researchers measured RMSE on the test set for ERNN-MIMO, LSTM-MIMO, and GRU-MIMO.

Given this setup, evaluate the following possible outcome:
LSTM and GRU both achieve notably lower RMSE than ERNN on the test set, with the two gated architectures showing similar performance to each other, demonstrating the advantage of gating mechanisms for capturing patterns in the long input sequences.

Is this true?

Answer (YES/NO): YES